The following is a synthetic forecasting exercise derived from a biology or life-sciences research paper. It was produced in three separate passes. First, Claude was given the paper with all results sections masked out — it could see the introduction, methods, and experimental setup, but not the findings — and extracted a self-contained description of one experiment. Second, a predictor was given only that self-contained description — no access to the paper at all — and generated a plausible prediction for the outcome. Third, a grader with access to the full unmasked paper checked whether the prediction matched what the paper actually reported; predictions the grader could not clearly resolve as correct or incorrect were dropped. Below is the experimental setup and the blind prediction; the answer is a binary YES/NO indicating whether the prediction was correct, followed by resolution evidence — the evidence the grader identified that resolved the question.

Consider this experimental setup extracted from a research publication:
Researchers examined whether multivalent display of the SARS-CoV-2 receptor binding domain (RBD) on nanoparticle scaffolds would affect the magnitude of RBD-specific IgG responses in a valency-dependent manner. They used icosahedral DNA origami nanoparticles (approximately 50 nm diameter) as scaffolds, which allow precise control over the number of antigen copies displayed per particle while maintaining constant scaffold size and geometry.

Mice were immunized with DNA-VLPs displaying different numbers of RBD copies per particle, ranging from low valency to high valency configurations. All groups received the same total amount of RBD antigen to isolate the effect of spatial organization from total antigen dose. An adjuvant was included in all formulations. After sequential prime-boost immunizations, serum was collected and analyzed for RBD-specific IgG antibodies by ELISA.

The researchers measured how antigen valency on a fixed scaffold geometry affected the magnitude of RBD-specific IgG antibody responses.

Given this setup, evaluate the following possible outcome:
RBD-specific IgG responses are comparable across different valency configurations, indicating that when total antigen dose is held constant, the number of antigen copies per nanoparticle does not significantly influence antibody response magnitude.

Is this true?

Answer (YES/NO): NO